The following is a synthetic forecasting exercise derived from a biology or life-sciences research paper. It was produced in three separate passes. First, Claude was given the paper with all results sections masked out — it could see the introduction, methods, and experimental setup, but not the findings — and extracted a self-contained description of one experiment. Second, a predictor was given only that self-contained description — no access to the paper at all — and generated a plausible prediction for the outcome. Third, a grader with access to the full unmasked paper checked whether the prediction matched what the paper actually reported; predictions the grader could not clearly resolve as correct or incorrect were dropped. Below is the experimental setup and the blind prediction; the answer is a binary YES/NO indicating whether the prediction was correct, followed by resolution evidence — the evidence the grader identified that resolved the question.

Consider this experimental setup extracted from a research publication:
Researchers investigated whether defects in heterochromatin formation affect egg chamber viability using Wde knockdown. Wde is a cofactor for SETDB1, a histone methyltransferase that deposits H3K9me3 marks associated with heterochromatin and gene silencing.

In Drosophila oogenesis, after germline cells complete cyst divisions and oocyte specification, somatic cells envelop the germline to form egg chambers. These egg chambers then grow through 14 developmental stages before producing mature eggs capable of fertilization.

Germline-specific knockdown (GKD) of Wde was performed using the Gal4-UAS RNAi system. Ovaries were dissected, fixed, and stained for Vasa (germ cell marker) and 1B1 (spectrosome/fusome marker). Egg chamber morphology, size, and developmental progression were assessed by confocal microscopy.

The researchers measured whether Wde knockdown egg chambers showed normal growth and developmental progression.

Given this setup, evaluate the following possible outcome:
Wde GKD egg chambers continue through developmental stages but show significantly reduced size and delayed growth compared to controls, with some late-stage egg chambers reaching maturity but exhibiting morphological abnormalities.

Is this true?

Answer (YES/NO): NO